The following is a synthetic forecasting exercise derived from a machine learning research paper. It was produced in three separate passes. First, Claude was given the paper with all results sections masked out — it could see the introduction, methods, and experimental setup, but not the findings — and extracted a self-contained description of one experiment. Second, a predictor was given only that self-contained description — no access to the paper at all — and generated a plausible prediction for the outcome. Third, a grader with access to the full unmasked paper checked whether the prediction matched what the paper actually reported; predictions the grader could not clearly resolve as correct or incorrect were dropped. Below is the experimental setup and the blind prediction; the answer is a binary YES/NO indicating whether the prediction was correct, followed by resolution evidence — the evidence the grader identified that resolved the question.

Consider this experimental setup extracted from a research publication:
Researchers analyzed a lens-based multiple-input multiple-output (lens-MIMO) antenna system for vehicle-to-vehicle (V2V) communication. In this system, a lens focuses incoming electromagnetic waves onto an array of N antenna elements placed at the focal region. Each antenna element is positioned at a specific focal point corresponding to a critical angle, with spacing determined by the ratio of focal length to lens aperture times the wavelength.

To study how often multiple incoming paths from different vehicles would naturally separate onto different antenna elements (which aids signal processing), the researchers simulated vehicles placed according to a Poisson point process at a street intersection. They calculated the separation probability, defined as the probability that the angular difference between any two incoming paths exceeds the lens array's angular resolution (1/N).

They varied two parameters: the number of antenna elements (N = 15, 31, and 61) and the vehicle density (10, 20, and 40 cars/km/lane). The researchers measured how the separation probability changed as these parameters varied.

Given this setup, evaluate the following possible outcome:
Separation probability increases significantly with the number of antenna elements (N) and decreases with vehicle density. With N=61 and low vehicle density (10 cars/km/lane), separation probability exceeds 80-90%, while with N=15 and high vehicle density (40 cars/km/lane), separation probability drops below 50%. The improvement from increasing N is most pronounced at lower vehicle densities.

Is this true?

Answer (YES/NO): NO